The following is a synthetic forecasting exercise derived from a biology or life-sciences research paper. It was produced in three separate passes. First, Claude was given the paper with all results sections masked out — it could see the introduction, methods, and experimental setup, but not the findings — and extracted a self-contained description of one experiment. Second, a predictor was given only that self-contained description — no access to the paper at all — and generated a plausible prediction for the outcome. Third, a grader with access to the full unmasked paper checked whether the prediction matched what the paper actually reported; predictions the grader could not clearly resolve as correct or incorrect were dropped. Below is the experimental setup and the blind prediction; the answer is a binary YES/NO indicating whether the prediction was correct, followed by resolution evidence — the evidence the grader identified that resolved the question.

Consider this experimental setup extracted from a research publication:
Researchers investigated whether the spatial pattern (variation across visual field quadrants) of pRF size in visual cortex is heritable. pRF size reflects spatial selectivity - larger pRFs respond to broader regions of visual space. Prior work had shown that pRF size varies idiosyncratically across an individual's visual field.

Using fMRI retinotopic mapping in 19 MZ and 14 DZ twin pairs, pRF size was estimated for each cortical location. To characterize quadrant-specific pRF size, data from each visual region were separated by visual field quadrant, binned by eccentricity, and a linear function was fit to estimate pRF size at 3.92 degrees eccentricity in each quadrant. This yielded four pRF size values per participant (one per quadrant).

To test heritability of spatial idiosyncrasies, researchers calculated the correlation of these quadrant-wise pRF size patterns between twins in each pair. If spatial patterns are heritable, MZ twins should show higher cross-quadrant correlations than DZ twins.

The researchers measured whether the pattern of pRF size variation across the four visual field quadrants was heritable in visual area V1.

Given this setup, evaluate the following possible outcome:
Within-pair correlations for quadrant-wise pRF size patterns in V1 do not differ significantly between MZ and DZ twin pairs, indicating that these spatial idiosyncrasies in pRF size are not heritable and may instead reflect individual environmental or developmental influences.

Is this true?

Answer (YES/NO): YES